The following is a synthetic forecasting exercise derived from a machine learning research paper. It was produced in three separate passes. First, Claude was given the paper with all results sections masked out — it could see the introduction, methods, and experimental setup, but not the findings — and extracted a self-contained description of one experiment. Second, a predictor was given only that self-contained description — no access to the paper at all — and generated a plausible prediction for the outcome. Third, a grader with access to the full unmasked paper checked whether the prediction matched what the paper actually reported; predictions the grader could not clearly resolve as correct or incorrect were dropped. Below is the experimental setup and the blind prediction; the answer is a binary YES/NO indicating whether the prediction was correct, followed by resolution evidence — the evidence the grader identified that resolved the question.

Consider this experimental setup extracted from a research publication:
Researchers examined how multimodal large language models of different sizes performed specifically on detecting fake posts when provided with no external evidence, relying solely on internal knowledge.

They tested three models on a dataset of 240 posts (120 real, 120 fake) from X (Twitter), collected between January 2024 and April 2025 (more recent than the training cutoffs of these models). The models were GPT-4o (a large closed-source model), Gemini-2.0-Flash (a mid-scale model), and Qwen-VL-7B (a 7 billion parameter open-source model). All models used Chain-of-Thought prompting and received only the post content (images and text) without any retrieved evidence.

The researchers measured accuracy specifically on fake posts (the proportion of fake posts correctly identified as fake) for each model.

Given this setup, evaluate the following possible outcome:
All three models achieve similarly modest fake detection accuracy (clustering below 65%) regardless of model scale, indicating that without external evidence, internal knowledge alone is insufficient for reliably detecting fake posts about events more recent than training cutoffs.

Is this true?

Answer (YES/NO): NO